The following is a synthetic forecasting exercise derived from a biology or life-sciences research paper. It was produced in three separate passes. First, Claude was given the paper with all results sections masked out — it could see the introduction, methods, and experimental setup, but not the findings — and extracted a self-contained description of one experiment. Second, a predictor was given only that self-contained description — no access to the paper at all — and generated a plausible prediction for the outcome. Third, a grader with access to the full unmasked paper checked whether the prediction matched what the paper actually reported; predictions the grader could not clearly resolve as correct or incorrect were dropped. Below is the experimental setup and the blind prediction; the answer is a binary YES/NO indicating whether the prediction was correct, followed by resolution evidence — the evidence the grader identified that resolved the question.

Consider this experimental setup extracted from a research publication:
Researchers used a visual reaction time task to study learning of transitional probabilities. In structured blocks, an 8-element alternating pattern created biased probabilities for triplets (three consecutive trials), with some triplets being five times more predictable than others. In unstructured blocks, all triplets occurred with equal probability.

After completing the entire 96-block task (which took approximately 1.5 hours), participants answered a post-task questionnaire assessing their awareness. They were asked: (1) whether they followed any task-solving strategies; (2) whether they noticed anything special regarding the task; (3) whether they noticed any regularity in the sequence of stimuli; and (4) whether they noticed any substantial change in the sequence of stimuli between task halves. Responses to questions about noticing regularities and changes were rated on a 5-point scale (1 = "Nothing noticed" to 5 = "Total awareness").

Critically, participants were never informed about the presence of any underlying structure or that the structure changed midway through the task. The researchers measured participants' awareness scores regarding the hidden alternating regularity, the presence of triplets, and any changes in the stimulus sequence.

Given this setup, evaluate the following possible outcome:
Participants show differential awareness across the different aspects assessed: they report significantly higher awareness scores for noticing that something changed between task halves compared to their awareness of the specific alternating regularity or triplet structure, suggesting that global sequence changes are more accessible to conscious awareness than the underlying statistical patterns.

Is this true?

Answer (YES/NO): NO